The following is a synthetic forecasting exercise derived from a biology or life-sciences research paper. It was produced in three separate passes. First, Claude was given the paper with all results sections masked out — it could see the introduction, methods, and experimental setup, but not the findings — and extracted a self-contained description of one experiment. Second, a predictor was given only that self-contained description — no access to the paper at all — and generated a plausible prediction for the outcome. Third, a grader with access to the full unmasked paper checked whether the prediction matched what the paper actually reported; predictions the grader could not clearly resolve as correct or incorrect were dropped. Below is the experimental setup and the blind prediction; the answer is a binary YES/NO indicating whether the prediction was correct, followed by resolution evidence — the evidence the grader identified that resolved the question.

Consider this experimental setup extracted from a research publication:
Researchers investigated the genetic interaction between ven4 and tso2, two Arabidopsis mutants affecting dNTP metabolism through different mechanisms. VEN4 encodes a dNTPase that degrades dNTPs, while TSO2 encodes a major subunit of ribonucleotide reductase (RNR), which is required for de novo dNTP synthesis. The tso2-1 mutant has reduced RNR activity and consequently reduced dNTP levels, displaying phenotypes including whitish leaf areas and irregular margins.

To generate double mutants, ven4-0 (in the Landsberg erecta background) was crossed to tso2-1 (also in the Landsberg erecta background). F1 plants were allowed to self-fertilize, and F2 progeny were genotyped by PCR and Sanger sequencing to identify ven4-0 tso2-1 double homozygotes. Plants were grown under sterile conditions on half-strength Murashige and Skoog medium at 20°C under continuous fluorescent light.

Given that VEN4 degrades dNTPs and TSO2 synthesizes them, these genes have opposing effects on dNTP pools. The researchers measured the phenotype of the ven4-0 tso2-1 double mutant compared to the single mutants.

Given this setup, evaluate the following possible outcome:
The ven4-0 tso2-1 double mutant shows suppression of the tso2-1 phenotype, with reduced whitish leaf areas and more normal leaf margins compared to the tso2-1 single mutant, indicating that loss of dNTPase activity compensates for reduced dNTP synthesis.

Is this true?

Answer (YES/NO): NO